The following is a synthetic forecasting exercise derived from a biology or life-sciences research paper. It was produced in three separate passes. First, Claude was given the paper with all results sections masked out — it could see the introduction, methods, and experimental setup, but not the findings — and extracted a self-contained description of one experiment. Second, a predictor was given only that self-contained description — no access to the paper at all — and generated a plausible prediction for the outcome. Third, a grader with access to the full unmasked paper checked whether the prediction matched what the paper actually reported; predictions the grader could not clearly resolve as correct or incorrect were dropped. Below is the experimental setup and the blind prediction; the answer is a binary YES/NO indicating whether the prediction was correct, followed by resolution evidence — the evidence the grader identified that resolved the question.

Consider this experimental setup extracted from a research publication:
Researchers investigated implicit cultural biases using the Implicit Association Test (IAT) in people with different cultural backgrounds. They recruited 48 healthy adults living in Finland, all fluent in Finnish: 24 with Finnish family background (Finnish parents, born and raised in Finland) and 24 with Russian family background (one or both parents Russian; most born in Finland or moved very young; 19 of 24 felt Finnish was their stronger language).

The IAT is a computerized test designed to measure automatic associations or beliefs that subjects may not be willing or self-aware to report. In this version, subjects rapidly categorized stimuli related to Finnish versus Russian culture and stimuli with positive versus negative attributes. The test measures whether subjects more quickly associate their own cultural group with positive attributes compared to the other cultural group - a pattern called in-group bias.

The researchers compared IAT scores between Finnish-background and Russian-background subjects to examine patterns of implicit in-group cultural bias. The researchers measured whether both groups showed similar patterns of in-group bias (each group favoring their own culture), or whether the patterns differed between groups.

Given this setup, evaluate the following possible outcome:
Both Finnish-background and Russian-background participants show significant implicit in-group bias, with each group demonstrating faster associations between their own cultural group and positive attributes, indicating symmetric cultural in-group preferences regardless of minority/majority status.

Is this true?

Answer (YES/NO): NO